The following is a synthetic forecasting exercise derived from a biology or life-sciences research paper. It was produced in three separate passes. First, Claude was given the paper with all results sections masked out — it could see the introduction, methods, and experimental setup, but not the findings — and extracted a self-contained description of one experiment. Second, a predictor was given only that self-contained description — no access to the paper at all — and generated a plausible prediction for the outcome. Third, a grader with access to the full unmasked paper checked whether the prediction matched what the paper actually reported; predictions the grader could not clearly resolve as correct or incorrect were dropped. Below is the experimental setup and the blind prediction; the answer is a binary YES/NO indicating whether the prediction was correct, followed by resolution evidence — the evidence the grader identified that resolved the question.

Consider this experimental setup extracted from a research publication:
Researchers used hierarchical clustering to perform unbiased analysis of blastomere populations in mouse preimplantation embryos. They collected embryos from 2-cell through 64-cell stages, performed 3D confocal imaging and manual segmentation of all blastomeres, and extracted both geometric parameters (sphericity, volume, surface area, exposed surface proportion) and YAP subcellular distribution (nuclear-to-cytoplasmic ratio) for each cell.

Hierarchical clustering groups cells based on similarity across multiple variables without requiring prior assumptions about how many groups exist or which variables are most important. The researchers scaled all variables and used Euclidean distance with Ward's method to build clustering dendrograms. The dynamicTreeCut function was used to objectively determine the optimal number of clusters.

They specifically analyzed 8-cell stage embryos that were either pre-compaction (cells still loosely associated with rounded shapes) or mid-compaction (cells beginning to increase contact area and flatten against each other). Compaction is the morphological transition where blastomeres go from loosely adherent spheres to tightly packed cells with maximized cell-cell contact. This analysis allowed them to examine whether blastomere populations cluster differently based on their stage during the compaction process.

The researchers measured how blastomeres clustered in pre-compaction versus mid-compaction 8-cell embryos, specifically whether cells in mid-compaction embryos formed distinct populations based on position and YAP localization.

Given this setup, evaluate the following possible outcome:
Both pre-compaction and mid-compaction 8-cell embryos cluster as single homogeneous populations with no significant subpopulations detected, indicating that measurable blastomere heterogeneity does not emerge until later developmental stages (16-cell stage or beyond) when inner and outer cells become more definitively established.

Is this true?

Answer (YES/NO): NO